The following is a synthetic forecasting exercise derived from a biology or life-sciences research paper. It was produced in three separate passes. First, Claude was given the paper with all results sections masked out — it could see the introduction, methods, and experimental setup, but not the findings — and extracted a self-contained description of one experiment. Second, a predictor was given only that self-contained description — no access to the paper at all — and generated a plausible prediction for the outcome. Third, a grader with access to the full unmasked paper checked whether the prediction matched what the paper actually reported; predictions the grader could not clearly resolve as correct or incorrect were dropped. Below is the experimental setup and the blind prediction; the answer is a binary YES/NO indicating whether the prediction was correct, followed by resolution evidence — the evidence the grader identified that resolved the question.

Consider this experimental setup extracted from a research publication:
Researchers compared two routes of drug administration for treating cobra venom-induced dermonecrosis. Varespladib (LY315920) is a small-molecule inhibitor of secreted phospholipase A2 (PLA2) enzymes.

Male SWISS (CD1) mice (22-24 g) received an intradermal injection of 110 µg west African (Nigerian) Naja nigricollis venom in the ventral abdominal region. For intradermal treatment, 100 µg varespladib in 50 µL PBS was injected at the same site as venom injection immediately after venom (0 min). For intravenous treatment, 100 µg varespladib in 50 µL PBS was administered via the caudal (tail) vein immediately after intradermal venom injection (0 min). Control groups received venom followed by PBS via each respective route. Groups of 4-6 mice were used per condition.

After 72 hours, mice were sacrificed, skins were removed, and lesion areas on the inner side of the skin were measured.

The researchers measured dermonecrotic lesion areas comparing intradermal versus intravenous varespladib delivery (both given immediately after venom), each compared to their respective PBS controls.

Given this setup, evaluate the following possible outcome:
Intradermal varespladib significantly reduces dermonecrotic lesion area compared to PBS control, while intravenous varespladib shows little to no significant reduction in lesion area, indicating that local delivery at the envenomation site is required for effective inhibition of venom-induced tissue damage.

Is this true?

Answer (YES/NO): YES